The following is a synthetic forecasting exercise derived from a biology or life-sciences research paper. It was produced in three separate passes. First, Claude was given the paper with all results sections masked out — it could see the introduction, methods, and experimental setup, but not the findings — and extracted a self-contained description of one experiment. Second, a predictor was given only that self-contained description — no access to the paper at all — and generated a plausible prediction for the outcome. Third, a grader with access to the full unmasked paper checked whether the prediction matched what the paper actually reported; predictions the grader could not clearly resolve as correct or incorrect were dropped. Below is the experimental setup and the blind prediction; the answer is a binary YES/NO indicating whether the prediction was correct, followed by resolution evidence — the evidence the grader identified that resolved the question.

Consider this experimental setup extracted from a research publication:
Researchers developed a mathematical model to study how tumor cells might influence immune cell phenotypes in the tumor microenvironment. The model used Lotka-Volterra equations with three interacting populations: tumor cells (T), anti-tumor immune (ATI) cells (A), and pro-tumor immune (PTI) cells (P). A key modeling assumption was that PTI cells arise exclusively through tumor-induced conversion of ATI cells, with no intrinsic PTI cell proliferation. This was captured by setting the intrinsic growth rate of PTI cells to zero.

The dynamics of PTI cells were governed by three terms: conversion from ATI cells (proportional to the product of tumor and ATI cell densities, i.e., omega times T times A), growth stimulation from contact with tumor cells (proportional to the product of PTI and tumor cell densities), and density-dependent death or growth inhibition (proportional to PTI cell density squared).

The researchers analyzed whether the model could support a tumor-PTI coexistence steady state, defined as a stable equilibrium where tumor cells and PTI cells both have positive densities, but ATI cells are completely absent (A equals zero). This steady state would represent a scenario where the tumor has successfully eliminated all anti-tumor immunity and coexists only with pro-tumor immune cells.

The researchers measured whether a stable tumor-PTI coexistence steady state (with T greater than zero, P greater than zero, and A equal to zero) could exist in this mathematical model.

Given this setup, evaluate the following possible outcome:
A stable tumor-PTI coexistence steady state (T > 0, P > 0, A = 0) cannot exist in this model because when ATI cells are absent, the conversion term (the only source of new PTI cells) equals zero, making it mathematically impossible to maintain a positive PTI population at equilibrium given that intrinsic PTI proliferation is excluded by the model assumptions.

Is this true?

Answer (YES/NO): NO